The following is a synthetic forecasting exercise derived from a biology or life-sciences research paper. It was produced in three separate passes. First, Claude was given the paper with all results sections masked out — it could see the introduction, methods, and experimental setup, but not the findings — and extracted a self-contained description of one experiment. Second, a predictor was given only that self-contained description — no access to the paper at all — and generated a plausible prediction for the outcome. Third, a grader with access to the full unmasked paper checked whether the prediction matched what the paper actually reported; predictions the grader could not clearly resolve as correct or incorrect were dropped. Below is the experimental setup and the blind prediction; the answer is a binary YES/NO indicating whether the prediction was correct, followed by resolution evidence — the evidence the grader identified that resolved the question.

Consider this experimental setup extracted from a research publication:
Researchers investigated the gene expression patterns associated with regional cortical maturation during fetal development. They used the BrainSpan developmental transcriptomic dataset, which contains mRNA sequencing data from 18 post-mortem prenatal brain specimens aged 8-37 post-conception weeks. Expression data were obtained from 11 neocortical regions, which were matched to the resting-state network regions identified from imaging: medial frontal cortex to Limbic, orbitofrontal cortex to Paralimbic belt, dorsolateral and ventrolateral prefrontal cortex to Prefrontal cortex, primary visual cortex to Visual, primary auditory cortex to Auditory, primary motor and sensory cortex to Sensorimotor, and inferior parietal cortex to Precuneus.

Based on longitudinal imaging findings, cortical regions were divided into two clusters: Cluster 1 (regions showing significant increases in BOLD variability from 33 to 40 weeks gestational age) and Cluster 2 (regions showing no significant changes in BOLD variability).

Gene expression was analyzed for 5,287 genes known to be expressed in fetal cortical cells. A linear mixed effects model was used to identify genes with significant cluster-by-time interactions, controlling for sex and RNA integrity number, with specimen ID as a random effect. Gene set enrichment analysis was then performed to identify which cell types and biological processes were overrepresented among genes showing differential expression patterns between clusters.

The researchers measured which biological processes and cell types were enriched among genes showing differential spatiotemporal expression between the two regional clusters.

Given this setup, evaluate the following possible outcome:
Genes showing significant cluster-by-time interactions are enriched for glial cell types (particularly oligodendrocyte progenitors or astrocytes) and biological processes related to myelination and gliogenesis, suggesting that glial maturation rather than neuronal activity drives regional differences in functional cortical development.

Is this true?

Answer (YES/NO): YES